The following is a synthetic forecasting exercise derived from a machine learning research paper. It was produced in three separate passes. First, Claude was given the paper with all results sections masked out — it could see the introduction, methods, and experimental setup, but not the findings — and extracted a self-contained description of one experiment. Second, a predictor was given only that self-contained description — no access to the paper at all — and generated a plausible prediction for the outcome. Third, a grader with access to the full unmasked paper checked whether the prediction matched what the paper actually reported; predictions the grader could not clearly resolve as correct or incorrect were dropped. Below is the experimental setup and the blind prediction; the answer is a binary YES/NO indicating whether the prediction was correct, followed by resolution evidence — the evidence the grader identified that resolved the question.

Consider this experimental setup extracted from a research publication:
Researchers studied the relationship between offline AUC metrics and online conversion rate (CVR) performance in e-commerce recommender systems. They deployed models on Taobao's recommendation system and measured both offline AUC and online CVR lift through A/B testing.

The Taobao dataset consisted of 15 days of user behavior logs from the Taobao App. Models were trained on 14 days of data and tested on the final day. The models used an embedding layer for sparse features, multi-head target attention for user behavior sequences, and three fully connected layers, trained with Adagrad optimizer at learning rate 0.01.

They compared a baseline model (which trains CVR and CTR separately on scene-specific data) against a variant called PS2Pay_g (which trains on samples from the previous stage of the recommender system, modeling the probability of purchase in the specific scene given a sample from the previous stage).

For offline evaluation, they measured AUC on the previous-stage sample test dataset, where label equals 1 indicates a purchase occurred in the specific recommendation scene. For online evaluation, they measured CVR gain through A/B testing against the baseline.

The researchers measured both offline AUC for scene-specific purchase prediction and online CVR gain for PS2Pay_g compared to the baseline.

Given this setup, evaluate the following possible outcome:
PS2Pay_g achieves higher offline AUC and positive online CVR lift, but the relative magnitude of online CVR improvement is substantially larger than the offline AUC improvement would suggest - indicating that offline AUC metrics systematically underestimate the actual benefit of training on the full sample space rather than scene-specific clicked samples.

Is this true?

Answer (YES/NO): NO